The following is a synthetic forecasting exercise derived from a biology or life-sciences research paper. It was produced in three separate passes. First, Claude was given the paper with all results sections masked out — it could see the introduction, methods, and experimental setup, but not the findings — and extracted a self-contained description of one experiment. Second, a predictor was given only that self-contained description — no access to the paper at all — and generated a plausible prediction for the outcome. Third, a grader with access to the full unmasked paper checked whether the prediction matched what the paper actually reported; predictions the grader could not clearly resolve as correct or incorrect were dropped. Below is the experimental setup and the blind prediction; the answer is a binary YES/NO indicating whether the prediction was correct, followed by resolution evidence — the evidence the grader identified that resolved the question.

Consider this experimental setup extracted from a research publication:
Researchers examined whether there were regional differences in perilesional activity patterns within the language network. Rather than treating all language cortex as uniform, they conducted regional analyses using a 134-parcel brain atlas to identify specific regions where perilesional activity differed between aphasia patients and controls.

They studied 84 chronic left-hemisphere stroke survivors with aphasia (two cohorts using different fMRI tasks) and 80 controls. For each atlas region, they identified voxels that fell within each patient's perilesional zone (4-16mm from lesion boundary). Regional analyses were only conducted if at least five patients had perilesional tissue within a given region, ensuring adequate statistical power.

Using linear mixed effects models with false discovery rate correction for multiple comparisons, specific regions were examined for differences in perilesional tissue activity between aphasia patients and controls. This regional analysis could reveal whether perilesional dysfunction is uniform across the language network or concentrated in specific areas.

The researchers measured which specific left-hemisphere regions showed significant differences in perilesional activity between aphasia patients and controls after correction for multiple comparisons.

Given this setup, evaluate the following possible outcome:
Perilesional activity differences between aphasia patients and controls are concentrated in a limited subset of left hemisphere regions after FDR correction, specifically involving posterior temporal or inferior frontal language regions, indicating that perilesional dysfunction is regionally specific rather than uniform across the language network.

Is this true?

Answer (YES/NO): NO